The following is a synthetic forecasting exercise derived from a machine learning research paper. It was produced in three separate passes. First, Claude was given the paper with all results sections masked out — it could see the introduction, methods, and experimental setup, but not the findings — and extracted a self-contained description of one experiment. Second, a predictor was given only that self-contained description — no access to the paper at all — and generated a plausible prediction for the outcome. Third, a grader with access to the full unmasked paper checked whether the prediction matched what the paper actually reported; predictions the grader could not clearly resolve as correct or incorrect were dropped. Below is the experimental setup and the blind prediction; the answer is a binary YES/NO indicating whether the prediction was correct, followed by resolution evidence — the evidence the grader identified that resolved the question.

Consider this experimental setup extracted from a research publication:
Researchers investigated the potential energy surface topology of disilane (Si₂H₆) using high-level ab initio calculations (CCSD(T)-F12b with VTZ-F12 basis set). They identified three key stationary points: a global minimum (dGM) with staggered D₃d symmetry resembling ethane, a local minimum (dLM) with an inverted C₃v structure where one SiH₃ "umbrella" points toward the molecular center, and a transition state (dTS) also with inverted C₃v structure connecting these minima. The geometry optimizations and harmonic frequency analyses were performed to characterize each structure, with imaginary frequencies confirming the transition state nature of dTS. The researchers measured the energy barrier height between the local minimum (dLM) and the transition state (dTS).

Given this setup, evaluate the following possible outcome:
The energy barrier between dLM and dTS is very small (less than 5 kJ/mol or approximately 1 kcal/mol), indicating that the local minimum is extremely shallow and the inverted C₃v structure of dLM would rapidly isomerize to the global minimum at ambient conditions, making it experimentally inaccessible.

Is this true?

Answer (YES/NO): YES